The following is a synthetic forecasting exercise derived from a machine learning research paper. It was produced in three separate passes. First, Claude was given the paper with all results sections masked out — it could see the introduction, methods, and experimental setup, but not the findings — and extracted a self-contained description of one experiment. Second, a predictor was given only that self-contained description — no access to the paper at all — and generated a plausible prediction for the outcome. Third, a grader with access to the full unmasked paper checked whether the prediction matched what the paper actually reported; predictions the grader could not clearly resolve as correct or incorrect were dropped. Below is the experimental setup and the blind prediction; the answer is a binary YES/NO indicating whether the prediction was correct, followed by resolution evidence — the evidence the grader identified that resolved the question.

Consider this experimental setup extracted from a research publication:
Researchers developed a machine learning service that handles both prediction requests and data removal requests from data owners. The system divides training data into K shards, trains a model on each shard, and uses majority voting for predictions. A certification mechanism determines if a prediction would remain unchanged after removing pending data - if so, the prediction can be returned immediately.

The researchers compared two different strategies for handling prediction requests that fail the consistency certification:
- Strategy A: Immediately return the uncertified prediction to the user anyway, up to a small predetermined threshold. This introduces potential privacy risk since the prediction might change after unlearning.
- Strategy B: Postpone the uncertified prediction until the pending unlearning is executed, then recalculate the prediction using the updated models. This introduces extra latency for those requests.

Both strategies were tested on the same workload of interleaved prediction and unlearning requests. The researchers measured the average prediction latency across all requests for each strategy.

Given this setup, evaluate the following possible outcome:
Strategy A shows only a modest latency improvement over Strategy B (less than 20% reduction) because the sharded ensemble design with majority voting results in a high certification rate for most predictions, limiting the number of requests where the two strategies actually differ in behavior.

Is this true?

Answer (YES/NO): NO